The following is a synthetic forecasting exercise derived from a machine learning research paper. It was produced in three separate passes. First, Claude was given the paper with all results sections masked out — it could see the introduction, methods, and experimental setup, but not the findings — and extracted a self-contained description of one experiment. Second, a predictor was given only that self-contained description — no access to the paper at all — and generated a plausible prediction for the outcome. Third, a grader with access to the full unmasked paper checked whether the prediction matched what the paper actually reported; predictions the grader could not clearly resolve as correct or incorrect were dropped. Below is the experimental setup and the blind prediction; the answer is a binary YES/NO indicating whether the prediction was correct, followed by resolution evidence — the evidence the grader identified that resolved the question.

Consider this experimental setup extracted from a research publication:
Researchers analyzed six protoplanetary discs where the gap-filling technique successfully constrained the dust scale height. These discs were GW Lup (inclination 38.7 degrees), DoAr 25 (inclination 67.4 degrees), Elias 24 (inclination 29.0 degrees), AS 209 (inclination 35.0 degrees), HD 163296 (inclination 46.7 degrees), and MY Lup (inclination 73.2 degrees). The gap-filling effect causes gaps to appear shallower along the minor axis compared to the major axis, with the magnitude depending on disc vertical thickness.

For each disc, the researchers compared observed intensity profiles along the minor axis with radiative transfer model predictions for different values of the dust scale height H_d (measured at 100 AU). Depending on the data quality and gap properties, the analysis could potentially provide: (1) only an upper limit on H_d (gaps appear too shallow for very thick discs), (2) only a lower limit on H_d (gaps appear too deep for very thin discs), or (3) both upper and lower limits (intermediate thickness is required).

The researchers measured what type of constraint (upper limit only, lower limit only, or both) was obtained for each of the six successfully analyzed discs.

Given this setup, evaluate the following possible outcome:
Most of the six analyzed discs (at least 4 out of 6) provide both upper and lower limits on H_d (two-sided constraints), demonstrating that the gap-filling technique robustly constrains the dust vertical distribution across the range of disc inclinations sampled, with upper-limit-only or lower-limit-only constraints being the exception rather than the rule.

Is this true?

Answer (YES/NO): NO